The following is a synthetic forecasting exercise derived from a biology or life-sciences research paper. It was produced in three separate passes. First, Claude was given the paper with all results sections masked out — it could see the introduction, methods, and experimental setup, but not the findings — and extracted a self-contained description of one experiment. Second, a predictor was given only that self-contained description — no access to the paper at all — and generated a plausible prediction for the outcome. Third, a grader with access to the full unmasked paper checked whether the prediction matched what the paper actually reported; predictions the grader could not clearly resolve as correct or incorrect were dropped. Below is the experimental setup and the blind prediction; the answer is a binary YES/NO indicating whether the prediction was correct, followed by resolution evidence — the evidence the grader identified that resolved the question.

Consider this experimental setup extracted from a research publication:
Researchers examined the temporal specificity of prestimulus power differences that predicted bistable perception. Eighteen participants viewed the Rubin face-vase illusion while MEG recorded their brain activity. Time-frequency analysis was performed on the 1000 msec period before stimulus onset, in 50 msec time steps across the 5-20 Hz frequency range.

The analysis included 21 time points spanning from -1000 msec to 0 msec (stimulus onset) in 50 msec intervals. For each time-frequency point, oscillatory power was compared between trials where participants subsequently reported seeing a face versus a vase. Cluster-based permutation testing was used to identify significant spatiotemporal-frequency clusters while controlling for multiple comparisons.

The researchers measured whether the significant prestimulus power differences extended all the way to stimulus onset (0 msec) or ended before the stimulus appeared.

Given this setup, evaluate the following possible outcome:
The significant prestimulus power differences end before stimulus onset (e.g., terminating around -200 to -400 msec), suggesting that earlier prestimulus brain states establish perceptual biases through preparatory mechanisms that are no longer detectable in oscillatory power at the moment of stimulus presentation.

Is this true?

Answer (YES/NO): YES